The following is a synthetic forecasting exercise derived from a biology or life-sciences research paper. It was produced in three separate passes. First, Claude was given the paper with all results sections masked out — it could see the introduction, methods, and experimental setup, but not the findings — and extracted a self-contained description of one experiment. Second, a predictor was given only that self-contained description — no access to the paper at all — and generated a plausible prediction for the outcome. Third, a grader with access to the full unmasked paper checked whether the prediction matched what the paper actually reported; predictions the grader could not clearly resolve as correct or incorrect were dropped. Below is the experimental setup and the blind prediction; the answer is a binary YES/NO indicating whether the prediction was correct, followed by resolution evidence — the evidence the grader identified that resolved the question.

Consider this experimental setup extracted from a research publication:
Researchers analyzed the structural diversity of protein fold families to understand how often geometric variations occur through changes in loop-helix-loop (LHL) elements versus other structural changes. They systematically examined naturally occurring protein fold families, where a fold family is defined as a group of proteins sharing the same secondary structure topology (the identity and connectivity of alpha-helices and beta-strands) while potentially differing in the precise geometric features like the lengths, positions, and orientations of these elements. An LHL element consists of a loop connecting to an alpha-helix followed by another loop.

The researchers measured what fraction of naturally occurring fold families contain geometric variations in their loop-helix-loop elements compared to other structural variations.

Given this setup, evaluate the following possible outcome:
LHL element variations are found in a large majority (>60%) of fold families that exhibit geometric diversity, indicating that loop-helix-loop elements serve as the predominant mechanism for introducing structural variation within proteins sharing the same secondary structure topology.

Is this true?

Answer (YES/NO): YES